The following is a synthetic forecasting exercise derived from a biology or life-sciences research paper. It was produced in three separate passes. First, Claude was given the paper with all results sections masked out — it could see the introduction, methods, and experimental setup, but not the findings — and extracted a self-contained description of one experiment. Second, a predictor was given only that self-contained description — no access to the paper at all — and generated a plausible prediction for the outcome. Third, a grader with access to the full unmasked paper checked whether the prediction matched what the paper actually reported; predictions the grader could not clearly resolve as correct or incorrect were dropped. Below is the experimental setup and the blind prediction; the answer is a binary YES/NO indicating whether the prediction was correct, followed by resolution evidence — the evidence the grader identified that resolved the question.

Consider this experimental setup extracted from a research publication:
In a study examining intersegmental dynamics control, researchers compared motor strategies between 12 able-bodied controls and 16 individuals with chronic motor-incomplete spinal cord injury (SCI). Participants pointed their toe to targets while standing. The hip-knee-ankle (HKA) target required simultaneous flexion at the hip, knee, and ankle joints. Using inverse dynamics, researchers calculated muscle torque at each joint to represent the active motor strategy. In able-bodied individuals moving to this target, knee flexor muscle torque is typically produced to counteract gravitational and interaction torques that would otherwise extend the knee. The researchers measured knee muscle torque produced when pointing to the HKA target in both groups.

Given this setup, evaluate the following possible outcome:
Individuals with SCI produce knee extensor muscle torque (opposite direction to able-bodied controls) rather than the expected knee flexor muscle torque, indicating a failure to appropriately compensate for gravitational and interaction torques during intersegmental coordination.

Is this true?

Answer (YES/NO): NO